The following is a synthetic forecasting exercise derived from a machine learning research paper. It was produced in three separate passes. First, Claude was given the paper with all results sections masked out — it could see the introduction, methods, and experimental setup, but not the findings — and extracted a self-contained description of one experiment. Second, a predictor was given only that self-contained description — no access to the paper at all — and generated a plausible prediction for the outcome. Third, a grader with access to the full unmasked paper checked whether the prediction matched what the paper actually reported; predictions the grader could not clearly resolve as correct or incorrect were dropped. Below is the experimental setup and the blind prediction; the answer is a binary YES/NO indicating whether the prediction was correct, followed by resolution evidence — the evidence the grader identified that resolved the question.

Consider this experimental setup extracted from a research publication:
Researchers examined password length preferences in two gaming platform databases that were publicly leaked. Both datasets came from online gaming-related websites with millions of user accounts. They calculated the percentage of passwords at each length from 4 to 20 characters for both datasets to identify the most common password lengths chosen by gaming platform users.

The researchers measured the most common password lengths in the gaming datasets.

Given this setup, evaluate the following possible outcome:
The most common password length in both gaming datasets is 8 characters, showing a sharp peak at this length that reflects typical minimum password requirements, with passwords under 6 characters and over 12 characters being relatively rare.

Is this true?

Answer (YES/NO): NO